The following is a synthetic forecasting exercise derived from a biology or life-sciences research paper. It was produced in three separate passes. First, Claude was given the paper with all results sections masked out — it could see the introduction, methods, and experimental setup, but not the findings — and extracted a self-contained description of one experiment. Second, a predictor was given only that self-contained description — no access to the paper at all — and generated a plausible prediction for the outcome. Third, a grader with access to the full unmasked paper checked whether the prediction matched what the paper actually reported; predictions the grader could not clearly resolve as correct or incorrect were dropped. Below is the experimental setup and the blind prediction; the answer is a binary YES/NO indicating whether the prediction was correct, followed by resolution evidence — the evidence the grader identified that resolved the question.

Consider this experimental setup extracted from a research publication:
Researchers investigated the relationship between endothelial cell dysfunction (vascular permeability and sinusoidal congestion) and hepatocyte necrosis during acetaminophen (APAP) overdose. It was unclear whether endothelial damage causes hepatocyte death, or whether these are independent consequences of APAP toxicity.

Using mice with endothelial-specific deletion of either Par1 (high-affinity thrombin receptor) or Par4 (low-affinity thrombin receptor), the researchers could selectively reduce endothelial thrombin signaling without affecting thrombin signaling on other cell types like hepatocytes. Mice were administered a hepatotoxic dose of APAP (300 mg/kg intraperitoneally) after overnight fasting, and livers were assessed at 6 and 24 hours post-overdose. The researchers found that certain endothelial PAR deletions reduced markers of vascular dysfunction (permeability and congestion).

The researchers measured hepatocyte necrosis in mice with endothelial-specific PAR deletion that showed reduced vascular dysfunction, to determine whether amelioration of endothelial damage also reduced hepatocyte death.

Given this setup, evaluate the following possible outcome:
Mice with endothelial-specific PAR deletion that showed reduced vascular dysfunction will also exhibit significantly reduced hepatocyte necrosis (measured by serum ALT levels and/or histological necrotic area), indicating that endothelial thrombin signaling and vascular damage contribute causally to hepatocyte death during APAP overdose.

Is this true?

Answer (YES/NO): NO